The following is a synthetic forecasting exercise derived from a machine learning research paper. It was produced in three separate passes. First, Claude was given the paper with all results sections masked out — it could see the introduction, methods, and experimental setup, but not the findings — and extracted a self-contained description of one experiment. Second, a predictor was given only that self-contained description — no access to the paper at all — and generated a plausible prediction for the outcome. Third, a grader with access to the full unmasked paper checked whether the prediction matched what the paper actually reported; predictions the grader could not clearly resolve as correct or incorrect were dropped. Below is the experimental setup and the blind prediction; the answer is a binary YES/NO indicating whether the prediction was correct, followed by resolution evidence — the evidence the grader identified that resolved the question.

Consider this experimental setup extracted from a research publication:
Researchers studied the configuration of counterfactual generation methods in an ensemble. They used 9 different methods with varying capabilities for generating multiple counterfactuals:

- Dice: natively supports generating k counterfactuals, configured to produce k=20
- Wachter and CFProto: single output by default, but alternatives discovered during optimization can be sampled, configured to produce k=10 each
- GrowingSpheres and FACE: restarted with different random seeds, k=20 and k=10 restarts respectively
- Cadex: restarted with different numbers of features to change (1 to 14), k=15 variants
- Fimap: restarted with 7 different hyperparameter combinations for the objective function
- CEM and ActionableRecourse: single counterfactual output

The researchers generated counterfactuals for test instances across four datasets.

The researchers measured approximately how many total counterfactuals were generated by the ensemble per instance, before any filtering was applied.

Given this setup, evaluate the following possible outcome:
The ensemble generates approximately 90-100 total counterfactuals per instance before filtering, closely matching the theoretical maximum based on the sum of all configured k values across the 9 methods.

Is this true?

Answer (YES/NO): NO